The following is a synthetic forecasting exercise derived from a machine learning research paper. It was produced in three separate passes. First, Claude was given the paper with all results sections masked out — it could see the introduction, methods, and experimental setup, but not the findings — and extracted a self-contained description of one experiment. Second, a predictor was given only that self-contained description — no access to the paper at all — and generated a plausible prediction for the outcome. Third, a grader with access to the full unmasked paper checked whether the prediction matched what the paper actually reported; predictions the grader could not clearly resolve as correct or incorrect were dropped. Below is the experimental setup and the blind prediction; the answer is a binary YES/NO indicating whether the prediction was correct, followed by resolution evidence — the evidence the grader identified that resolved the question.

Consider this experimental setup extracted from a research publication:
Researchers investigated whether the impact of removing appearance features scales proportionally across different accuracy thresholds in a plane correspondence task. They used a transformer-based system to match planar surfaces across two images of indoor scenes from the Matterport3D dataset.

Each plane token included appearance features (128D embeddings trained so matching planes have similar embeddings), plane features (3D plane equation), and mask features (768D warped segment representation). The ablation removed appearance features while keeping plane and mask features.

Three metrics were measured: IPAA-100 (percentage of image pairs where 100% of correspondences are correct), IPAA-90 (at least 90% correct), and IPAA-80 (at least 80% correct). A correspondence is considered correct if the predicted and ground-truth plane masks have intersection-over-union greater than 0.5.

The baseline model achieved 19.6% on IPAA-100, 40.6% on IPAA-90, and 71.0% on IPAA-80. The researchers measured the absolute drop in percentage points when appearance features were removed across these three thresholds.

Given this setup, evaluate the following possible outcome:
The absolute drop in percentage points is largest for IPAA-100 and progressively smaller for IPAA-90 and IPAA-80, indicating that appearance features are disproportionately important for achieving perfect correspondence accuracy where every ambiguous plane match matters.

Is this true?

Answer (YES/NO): NO